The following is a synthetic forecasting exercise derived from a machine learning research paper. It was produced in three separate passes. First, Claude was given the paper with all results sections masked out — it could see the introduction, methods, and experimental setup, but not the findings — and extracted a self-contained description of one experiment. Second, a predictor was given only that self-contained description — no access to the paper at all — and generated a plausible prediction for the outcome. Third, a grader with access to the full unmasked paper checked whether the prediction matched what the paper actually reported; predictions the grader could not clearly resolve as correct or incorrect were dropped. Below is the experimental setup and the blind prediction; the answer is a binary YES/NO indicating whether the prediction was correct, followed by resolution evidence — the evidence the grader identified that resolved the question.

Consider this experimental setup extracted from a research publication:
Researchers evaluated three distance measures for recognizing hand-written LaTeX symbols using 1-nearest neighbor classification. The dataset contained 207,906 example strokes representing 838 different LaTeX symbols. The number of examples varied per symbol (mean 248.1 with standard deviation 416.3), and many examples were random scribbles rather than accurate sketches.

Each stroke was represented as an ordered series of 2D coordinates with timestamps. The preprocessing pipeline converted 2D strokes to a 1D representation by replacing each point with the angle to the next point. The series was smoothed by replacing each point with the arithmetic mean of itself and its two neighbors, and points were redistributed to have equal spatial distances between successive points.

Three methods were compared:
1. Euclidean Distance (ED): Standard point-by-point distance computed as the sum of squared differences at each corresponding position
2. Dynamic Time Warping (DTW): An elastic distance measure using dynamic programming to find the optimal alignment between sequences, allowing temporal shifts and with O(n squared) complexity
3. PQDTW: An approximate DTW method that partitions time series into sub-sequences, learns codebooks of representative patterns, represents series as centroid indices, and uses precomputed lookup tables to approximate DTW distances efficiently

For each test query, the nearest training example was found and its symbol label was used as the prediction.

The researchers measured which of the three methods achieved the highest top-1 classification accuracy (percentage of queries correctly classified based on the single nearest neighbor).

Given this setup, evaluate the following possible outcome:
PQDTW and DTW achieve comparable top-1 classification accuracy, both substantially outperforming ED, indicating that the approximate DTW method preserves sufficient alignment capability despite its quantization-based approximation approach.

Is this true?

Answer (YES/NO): NO